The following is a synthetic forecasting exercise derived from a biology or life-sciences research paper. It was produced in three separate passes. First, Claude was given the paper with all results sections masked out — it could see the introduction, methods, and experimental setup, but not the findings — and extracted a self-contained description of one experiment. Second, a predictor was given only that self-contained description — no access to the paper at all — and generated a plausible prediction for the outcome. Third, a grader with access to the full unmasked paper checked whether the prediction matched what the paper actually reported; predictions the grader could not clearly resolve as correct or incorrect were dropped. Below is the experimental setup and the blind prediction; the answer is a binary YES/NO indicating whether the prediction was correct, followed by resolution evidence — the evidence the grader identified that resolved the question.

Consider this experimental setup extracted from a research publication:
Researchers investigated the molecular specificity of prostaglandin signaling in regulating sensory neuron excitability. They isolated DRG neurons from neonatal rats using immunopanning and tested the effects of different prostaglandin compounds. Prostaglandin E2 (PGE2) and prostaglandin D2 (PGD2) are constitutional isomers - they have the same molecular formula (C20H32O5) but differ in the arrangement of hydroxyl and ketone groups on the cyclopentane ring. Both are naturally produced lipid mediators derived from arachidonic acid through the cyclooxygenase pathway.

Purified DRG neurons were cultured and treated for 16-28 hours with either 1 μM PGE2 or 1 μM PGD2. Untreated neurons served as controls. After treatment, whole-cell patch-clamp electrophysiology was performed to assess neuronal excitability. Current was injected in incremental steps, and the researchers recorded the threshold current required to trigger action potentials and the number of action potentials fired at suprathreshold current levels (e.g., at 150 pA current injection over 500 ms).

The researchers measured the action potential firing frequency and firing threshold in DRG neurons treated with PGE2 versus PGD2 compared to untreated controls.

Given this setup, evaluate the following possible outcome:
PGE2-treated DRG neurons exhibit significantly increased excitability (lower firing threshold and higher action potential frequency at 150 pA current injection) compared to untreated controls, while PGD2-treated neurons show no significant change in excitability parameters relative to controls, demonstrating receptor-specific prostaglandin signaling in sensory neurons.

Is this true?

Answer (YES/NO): YES